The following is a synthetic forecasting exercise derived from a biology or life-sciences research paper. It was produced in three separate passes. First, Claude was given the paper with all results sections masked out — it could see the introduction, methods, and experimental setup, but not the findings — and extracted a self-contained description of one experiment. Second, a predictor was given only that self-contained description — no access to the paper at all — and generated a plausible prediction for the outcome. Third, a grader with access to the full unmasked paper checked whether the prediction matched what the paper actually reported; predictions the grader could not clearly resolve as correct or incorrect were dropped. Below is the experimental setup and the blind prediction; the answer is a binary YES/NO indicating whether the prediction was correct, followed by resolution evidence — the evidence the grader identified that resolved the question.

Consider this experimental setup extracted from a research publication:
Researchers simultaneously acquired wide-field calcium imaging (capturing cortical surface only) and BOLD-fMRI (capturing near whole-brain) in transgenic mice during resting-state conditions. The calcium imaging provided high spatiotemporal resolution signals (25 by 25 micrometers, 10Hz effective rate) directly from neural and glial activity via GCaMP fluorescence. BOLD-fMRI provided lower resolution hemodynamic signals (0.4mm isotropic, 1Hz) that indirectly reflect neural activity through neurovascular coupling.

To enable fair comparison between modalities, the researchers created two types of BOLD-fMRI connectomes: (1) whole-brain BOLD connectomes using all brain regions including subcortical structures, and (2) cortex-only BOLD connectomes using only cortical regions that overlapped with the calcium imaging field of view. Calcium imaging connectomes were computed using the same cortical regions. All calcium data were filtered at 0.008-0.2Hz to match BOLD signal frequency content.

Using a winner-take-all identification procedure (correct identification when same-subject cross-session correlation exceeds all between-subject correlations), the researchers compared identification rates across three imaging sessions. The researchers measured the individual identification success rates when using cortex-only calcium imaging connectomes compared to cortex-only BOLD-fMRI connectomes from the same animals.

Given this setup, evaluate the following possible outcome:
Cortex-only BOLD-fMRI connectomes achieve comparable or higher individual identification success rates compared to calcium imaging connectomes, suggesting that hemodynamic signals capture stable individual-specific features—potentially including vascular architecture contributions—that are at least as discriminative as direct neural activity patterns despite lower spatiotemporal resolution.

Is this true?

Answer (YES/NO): NO